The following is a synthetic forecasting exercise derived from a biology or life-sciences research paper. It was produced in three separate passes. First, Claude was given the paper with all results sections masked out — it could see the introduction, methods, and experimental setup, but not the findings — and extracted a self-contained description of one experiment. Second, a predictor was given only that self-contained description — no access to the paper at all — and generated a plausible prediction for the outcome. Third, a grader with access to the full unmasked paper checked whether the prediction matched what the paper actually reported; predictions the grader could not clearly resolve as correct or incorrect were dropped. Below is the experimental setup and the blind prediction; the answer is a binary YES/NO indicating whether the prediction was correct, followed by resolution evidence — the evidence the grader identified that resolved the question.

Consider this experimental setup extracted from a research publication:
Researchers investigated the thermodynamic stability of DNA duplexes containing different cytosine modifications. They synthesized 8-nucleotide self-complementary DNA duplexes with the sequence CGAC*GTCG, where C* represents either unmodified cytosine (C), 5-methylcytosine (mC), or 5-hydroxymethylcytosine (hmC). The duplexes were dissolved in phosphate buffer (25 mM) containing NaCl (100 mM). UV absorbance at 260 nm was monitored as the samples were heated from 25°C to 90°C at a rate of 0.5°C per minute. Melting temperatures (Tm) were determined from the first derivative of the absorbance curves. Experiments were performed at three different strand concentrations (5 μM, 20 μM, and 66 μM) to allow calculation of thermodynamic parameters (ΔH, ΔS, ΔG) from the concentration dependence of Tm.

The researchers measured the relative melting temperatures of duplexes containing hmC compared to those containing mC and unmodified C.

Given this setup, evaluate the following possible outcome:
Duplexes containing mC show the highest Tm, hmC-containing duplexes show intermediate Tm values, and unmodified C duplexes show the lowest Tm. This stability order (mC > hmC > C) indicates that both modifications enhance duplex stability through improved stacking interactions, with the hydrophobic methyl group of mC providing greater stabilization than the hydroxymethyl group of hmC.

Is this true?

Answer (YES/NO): YES